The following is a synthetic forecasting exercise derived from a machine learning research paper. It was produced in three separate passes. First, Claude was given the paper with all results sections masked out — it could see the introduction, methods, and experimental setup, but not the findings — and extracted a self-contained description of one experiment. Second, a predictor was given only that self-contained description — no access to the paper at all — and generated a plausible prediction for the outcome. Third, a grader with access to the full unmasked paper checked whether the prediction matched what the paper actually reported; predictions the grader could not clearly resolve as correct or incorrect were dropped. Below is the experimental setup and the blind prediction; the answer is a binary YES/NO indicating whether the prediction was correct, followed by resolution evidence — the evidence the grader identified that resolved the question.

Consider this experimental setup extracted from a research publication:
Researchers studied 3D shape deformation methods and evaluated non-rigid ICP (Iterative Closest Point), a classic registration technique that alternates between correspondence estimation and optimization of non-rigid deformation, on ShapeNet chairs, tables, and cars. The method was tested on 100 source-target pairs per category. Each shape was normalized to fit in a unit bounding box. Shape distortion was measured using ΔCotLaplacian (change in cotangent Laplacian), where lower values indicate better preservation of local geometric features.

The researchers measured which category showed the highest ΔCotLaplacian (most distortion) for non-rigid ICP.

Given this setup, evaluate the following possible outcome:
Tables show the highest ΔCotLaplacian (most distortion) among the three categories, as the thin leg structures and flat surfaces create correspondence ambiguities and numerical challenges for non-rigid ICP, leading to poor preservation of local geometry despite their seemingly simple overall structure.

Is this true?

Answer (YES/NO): YES